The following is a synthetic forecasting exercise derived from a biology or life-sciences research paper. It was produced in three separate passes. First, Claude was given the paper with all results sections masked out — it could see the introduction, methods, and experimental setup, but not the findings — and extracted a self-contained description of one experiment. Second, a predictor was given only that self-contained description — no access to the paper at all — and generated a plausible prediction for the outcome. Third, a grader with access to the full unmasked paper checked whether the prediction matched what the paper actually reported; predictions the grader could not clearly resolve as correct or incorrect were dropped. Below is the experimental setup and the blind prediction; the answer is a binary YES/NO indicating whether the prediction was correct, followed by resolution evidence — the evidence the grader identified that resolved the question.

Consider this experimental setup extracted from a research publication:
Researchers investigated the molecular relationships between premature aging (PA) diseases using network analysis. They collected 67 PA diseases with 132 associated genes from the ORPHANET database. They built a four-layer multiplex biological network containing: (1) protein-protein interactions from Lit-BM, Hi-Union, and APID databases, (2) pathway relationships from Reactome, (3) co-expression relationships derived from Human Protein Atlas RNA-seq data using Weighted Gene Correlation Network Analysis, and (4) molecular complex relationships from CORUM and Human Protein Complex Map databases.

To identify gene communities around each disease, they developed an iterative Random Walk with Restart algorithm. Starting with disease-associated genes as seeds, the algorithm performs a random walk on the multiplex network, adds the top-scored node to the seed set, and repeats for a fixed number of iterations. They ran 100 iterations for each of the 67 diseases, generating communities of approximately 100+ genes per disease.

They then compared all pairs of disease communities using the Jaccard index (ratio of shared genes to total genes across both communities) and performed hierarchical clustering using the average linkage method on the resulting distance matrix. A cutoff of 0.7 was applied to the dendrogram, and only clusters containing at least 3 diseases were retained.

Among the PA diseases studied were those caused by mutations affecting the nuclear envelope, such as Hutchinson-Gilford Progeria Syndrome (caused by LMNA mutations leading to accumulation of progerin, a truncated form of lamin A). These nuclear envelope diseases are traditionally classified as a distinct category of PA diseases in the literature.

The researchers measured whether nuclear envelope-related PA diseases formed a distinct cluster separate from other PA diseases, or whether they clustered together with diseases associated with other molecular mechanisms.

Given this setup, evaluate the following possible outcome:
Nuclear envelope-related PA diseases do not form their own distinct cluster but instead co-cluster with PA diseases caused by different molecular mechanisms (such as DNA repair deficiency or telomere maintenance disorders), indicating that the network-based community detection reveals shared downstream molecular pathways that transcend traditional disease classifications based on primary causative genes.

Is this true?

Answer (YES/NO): YES